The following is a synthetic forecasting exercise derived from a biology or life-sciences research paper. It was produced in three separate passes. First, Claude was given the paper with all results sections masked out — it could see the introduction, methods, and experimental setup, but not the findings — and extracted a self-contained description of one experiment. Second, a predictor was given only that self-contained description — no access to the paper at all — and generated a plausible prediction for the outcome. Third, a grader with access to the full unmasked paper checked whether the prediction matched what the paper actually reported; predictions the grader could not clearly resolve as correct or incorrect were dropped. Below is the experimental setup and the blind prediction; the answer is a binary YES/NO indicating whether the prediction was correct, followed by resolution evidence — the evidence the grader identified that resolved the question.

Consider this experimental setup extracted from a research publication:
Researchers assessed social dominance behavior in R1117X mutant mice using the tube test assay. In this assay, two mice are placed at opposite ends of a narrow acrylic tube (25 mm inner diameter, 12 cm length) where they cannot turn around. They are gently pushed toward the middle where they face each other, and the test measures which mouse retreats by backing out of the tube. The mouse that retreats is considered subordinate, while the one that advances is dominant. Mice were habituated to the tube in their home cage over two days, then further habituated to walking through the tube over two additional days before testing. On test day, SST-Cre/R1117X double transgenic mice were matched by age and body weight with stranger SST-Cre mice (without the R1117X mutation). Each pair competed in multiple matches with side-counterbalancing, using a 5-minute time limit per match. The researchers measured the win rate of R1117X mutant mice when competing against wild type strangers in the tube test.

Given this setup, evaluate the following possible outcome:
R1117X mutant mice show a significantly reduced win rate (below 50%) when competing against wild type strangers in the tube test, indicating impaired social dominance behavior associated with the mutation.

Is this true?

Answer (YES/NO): NO